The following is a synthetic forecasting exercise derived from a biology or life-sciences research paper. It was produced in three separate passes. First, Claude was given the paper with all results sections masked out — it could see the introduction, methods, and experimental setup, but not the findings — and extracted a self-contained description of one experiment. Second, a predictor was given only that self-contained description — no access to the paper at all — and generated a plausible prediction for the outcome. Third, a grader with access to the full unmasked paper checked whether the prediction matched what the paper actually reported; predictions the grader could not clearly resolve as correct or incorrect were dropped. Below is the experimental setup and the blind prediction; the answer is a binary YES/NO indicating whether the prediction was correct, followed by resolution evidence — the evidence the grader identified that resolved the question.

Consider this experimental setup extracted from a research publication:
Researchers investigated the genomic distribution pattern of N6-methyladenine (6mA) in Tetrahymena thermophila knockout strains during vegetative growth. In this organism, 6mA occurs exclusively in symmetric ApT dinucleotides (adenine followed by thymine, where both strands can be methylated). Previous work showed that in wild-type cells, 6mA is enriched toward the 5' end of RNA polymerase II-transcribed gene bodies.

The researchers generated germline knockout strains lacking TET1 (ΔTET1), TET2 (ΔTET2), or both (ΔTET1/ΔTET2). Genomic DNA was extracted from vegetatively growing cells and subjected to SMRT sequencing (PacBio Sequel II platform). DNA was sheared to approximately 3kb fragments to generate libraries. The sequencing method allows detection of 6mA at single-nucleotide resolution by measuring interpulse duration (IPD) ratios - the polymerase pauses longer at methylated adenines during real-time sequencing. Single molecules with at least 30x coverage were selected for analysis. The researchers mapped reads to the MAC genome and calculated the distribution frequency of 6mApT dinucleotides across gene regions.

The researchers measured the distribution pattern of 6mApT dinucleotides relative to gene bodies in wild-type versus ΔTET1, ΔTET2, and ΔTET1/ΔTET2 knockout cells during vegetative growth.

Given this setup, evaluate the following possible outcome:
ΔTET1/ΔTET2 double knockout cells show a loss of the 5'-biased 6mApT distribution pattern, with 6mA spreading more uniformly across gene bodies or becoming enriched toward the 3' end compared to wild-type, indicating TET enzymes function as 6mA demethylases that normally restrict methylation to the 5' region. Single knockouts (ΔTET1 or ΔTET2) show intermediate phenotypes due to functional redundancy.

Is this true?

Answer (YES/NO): NO